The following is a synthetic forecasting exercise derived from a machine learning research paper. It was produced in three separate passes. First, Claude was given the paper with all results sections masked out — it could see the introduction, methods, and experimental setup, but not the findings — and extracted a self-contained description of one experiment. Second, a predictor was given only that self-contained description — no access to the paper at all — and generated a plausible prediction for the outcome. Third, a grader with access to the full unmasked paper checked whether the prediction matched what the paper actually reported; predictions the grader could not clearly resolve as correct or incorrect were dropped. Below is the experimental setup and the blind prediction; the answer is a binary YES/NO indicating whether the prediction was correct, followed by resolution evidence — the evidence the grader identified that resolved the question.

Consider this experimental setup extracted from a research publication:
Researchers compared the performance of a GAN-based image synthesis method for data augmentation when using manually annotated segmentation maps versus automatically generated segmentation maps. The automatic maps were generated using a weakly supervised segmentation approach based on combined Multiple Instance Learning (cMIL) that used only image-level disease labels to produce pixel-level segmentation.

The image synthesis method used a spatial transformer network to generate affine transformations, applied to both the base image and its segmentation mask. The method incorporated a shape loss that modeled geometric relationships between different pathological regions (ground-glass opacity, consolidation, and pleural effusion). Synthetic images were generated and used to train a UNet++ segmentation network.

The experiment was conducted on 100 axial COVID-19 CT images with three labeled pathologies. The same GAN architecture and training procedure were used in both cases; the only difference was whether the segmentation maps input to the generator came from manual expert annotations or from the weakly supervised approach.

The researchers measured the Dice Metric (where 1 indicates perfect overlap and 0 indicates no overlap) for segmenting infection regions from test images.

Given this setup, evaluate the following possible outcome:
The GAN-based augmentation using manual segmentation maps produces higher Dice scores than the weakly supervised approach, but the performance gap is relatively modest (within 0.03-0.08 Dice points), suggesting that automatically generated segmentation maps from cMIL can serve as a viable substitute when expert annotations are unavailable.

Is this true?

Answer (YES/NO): NO